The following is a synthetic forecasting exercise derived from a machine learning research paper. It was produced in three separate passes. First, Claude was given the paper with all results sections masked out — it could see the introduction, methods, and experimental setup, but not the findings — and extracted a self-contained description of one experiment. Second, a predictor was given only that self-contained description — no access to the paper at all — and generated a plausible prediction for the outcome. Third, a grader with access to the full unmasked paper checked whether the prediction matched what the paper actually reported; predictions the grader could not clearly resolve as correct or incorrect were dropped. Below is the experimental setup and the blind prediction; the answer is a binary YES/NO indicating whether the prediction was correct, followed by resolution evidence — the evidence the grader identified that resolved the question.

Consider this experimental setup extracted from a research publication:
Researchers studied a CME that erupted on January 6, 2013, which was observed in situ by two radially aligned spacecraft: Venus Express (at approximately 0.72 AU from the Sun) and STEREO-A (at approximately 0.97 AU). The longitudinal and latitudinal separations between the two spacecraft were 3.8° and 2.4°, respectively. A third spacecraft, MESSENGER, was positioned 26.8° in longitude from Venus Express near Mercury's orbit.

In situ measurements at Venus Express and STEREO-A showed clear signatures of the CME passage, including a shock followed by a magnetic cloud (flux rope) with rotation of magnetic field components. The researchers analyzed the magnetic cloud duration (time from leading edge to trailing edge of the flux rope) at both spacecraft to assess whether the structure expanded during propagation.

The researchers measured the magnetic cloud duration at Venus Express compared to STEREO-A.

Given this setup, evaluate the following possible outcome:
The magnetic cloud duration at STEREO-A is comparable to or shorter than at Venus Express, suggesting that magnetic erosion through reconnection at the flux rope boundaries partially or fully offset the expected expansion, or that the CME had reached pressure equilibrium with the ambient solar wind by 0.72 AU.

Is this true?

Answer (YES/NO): NO